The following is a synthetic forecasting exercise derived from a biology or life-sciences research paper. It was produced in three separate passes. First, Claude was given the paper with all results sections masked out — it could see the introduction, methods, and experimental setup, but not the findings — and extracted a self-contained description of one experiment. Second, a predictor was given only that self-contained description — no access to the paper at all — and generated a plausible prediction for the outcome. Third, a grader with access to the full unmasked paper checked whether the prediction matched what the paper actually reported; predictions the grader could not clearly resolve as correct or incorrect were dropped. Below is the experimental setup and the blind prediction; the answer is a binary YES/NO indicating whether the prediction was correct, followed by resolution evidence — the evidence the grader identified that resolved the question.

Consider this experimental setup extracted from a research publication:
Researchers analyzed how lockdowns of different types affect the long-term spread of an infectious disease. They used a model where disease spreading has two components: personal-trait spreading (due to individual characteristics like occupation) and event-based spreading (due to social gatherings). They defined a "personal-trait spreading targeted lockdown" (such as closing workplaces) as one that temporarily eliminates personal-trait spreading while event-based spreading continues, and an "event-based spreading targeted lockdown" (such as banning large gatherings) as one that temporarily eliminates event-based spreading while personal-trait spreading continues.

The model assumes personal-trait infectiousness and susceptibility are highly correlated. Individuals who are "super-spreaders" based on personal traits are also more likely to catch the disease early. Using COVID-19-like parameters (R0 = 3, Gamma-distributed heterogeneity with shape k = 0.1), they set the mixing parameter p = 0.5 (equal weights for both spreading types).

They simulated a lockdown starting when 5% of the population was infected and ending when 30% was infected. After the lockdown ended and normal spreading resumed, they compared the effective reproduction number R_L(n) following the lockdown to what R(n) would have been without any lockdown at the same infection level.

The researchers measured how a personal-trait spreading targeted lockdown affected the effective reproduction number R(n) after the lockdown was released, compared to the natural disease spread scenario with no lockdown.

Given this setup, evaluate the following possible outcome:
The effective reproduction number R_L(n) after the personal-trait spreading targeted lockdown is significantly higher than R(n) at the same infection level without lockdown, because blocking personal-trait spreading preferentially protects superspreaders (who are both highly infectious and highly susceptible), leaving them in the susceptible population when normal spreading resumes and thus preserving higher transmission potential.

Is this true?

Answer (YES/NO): YES